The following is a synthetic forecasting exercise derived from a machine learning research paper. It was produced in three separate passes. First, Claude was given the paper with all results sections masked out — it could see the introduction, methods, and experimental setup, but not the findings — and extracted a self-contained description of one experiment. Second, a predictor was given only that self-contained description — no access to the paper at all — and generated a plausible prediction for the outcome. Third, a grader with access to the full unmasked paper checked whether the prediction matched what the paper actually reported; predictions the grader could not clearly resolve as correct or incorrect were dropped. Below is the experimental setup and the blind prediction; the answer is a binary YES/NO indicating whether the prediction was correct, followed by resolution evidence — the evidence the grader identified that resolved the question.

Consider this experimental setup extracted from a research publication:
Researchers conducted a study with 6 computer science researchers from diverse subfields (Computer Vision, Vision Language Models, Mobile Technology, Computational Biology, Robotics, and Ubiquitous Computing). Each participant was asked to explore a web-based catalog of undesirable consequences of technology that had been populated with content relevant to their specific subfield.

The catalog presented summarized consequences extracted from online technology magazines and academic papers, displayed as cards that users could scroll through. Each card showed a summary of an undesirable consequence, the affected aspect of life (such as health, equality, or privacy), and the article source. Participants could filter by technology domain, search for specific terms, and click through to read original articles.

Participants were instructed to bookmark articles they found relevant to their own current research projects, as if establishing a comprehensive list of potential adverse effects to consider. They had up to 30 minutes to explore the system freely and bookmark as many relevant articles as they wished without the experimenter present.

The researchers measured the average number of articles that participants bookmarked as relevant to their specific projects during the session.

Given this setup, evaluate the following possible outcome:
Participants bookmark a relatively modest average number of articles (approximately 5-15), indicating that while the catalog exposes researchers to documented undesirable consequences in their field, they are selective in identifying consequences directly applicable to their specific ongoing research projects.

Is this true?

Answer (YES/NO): YES